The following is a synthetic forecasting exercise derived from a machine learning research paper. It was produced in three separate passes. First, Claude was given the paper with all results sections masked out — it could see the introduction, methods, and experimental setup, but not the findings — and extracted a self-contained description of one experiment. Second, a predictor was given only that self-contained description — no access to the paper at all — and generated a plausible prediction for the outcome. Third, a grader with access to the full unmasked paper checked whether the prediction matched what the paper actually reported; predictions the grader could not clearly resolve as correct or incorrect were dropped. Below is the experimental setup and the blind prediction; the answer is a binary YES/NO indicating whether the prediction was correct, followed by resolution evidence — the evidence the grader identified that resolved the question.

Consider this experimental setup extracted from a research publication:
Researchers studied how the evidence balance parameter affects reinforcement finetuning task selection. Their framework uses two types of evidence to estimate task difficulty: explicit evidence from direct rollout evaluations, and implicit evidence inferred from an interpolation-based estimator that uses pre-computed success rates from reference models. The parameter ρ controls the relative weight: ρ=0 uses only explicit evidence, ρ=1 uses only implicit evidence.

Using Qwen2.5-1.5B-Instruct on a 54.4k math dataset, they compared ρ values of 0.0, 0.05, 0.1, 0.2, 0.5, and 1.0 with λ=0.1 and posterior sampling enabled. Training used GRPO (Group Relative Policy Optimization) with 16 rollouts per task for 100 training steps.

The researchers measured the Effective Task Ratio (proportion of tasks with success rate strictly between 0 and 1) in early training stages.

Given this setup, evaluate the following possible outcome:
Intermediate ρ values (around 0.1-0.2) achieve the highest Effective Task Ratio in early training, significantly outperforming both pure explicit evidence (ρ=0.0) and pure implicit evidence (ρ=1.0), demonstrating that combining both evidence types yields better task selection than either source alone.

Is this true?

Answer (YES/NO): NO